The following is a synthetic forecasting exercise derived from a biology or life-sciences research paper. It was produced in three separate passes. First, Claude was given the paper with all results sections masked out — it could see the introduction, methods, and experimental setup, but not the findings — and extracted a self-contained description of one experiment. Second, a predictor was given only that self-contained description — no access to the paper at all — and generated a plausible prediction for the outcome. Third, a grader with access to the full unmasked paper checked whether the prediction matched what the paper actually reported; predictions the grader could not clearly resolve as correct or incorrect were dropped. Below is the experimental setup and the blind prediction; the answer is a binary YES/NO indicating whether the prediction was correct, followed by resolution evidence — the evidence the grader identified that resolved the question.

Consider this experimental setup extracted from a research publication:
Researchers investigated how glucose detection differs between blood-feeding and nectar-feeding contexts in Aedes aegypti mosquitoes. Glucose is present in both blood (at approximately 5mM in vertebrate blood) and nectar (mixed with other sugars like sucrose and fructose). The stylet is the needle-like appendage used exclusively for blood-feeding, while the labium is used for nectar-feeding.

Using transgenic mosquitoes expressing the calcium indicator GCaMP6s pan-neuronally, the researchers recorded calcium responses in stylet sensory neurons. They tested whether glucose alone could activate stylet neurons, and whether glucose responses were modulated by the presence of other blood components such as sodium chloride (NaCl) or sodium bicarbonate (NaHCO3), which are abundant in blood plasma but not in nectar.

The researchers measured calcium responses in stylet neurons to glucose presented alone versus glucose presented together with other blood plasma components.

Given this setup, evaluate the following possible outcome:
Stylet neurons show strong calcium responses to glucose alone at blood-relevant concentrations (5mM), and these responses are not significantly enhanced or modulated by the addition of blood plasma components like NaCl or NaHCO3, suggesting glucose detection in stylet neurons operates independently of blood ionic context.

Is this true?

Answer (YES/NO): NO